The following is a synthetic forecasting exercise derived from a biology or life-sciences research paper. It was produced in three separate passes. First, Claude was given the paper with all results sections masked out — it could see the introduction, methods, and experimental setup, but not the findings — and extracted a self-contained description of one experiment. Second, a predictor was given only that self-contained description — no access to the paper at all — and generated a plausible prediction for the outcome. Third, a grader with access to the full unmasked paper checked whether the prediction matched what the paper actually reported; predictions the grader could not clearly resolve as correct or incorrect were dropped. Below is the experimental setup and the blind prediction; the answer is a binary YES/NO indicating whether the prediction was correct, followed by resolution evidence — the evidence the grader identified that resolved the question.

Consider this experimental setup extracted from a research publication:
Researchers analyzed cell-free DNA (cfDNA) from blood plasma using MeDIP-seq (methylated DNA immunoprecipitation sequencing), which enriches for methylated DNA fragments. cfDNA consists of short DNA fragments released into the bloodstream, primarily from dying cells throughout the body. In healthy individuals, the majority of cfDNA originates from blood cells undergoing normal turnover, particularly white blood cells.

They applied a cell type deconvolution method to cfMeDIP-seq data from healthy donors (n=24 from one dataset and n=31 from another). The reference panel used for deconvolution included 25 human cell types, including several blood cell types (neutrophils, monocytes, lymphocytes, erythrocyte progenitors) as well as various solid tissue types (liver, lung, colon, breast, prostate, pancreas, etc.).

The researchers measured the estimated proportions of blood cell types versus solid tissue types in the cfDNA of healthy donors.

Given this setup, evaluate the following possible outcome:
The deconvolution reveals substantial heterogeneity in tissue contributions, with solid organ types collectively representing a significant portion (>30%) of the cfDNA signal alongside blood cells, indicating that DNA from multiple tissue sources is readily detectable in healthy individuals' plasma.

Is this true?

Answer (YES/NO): NO